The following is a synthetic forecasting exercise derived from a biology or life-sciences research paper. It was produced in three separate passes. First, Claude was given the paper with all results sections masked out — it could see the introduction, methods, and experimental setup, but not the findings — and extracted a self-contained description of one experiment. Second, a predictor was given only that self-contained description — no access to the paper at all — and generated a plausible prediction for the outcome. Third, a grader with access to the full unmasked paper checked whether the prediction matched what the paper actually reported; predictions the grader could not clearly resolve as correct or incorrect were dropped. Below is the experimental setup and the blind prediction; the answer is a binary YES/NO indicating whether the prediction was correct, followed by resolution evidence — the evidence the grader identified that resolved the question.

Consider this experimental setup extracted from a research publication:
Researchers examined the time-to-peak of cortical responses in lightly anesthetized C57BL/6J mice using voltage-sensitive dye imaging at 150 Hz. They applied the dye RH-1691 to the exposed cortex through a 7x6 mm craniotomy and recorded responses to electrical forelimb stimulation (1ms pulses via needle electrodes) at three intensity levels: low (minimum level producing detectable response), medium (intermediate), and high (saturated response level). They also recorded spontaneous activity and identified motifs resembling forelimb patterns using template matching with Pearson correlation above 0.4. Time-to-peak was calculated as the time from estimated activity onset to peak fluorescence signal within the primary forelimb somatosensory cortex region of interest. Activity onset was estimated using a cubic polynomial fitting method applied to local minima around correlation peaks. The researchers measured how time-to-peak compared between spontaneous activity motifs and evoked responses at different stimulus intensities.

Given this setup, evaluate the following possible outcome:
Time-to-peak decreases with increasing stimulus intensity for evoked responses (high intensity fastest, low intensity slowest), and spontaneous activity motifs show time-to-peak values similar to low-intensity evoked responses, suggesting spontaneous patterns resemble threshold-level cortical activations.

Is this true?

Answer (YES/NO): NO